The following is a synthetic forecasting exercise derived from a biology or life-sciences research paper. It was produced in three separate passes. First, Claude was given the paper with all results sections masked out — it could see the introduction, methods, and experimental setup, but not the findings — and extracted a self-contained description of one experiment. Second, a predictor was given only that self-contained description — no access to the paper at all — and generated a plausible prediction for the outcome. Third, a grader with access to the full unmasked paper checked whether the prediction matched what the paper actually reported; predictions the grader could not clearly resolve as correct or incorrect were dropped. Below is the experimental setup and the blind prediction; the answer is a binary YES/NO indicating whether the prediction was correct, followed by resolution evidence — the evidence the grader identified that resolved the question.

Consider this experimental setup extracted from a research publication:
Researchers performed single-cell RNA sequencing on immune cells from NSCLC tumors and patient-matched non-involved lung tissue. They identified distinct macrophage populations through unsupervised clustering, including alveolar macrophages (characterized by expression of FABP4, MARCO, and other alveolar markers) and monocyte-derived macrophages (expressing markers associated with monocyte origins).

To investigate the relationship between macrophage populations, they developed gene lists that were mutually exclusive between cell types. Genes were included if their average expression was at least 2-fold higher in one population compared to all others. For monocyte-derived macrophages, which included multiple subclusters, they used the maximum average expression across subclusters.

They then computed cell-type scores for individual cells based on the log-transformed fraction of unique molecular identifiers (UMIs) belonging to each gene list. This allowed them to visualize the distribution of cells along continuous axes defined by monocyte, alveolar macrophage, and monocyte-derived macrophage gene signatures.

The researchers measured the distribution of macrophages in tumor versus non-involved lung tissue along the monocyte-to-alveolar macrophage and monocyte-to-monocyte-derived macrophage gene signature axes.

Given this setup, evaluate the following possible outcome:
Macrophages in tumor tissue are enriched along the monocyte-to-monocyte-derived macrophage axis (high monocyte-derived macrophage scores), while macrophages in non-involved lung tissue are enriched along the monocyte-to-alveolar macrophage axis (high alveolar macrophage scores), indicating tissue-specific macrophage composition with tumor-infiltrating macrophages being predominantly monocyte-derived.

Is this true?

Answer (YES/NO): YES